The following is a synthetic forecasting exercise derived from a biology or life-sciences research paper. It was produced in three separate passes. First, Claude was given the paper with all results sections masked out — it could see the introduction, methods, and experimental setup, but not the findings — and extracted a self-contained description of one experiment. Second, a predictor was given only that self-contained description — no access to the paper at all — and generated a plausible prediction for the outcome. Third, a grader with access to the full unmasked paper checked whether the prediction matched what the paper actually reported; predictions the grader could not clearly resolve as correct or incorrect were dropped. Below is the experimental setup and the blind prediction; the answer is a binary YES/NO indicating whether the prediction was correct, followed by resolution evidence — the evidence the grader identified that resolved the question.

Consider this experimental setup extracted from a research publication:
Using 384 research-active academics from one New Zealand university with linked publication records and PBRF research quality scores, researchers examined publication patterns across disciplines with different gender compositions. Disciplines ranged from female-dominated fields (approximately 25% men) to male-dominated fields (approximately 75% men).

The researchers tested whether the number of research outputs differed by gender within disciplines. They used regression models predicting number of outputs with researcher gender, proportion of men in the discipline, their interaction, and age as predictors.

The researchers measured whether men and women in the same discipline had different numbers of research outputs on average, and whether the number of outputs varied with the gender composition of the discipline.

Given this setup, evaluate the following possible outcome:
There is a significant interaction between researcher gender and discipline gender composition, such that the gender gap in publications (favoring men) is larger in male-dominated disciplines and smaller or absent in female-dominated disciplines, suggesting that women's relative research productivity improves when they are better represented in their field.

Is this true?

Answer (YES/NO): NO